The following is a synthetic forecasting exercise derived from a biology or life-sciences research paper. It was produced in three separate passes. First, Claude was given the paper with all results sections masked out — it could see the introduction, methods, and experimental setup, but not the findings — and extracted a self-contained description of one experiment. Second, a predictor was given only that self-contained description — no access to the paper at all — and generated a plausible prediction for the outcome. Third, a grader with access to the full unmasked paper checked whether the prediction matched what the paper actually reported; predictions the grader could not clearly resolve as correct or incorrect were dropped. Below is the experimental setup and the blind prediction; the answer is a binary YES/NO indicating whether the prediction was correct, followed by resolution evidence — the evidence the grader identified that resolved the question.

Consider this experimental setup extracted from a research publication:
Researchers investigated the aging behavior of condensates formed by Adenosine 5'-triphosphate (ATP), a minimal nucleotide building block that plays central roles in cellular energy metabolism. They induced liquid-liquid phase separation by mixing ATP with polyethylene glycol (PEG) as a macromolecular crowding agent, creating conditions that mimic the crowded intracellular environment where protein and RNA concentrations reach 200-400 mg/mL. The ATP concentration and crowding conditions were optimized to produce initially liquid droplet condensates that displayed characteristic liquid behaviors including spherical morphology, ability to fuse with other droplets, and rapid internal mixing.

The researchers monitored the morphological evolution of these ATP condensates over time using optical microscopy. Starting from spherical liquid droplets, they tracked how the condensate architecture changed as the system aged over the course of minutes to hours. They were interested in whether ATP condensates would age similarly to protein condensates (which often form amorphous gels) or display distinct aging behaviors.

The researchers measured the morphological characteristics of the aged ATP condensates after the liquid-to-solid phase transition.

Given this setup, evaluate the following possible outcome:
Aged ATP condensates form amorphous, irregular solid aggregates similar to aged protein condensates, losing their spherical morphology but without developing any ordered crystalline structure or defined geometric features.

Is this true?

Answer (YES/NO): NO